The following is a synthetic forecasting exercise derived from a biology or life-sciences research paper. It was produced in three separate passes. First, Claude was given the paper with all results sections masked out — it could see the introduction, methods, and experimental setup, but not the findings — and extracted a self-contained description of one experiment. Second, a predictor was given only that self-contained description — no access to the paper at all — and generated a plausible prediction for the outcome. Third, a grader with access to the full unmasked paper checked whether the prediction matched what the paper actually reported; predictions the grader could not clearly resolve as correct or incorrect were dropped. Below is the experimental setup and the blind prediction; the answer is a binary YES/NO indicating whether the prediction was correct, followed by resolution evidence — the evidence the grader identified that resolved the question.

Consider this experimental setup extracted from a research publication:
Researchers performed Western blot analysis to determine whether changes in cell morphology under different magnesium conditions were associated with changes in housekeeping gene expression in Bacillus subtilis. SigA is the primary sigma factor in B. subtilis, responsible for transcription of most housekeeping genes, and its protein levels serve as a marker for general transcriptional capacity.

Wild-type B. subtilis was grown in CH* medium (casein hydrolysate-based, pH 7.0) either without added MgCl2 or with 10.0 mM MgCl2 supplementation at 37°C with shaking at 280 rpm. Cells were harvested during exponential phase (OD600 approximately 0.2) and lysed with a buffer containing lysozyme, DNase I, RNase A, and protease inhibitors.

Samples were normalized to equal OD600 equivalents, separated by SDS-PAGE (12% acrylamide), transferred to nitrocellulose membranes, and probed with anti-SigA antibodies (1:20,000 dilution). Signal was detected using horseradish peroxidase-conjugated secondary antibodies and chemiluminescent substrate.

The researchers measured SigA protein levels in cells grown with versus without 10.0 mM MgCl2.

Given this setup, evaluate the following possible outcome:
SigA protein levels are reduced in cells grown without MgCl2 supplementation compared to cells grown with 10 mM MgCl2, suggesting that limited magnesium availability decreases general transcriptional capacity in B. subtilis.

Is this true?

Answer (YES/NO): NO